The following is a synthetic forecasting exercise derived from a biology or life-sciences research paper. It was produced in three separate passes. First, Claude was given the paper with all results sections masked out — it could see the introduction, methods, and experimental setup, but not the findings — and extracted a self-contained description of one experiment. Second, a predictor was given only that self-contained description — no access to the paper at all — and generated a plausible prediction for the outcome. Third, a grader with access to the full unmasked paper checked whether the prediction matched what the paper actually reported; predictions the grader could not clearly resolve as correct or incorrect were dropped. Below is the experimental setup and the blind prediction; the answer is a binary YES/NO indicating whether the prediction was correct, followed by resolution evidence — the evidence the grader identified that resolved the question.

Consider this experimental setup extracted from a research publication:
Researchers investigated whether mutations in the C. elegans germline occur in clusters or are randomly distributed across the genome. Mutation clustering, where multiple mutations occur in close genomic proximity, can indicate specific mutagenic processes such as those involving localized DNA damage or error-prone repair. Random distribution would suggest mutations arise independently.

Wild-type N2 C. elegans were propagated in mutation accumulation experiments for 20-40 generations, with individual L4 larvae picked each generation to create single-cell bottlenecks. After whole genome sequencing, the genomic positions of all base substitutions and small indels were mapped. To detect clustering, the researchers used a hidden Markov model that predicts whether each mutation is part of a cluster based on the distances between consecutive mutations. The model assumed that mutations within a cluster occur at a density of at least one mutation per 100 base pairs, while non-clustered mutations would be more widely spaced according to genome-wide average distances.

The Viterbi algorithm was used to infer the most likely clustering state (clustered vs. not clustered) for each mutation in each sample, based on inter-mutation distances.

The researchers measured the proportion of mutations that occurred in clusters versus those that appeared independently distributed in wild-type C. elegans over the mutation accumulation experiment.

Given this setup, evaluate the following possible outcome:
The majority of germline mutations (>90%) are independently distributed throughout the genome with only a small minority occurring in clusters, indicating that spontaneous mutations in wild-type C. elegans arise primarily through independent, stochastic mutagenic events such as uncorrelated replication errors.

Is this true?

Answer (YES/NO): YES